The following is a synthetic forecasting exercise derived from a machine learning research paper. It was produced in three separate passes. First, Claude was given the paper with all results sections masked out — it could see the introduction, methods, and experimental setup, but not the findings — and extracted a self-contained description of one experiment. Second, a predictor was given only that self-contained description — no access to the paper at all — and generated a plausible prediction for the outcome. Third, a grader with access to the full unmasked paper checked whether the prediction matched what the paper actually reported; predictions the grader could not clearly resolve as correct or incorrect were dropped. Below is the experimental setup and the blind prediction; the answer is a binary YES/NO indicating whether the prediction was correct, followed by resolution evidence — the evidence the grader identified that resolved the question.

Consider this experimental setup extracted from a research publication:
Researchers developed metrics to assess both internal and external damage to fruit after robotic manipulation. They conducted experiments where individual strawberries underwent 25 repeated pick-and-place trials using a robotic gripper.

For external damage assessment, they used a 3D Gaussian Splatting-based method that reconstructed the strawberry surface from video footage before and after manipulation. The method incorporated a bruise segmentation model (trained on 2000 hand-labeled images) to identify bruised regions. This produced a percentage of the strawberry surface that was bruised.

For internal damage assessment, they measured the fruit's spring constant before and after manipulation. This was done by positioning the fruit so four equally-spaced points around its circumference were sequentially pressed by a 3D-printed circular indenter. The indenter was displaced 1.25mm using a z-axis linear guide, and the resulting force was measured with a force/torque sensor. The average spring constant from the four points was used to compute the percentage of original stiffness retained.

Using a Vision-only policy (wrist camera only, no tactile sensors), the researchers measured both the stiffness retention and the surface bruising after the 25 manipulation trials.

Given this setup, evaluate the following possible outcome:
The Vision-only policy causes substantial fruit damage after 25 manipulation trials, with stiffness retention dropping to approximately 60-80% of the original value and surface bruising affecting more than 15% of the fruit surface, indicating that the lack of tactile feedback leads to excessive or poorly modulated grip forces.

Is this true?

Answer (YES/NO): NO